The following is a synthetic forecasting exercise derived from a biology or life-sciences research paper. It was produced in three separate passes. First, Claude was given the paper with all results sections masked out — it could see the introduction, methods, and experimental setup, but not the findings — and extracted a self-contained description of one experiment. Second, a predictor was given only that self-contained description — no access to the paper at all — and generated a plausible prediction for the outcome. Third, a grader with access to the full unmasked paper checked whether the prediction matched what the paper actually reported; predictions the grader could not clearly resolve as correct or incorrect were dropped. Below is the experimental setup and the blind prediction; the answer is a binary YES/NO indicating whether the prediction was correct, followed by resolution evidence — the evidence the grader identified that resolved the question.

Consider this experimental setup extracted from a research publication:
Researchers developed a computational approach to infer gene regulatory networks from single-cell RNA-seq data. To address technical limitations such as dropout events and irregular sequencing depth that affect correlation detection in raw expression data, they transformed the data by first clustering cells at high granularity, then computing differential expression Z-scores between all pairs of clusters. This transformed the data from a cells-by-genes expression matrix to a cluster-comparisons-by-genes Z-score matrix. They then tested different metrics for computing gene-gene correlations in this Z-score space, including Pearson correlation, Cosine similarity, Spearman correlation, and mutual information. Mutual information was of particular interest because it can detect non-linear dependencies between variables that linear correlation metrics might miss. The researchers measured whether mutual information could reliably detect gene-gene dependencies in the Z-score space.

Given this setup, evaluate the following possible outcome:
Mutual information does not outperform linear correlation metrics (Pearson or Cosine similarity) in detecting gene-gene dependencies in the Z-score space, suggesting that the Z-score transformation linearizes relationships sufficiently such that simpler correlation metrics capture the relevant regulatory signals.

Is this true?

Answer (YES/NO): YES